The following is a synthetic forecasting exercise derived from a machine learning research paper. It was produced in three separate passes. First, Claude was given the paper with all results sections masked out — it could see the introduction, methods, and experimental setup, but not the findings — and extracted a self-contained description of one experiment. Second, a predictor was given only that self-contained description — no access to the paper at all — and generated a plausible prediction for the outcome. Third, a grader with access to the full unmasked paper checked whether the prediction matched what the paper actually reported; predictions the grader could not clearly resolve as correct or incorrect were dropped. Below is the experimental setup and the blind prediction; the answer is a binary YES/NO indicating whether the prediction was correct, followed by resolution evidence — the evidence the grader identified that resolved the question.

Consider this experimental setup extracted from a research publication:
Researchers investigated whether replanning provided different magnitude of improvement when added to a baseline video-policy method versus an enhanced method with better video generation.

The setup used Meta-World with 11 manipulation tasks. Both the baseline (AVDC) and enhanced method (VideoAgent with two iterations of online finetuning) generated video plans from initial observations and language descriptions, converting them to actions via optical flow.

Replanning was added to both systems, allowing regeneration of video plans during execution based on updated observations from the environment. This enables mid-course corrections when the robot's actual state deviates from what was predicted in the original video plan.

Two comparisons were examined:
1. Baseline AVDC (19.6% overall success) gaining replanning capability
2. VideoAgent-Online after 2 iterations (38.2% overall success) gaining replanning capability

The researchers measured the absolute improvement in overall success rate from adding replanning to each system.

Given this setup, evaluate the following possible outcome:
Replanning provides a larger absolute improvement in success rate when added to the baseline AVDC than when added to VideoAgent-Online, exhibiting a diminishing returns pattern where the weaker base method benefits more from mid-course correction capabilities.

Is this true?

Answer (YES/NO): YES